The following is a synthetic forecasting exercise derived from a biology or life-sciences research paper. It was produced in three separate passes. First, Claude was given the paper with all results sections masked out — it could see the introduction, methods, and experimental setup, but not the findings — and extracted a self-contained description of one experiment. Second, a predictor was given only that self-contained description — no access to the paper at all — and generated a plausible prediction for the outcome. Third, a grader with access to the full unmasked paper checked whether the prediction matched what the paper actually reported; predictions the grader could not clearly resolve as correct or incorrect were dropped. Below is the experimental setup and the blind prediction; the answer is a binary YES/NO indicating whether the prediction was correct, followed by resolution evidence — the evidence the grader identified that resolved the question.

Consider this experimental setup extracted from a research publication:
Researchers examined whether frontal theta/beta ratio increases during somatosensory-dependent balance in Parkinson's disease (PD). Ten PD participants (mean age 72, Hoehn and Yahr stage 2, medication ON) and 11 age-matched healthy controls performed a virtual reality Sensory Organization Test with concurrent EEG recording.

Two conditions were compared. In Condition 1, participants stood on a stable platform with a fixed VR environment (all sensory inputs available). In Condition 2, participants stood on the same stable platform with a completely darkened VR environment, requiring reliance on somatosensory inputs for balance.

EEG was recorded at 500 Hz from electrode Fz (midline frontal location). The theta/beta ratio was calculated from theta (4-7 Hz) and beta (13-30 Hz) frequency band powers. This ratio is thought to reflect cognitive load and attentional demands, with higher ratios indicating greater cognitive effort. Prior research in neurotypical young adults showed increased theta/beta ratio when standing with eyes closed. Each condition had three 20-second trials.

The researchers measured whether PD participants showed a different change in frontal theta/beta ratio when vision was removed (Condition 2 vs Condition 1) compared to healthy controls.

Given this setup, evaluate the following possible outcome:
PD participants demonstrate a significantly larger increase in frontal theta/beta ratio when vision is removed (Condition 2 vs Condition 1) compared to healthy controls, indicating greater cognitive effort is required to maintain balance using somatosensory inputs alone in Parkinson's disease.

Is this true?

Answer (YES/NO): YES